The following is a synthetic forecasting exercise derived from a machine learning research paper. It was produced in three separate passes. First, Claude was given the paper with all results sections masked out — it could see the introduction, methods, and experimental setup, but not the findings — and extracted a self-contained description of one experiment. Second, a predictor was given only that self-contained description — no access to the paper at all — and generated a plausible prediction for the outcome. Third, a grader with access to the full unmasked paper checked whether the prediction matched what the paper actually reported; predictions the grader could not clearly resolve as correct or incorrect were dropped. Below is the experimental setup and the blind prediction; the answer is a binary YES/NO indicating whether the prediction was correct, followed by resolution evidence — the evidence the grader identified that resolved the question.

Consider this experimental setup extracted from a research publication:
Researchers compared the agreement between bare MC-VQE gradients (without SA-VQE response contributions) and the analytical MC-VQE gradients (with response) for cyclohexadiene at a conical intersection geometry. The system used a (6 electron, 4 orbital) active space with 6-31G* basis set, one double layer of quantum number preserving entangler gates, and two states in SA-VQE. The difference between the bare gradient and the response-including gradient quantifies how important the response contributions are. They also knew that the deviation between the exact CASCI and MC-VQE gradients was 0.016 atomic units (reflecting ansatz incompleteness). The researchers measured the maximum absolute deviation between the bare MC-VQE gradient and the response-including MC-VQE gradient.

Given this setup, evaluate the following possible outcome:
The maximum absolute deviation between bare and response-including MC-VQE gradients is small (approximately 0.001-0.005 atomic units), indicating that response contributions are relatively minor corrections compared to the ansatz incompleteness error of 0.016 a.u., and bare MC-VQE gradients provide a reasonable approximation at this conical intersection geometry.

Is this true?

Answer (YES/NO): YES